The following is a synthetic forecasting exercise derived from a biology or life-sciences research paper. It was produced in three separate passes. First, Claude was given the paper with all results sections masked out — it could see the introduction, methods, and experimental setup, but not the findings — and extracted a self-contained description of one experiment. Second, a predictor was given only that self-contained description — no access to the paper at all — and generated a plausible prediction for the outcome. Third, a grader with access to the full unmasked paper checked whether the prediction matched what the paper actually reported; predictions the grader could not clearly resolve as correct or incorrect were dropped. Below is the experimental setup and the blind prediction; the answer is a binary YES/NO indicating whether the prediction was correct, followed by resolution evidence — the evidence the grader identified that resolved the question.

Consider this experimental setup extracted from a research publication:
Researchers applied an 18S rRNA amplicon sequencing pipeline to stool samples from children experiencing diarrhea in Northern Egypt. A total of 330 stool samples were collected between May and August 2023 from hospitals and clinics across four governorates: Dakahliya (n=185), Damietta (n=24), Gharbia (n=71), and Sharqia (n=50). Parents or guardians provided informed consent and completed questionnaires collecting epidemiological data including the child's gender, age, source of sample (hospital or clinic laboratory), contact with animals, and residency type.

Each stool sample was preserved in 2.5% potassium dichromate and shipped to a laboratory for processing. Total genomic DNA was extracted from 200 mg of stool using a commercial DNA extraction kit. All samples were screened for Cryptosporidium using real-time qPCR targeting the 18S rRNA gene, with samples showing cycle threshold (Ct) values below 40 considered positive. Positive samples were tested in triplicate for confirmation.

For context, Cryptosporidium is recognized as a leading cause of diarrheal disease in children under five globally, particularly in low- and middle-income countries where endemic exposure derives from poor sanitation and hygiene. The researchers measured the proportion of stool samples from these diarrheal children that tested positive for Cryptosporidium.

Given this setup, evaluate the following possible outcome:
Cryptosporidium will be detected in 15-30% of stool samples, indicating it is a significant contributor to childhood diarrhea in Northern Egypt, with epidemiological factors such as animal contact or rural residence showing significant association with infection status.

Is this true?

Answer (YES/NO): NO